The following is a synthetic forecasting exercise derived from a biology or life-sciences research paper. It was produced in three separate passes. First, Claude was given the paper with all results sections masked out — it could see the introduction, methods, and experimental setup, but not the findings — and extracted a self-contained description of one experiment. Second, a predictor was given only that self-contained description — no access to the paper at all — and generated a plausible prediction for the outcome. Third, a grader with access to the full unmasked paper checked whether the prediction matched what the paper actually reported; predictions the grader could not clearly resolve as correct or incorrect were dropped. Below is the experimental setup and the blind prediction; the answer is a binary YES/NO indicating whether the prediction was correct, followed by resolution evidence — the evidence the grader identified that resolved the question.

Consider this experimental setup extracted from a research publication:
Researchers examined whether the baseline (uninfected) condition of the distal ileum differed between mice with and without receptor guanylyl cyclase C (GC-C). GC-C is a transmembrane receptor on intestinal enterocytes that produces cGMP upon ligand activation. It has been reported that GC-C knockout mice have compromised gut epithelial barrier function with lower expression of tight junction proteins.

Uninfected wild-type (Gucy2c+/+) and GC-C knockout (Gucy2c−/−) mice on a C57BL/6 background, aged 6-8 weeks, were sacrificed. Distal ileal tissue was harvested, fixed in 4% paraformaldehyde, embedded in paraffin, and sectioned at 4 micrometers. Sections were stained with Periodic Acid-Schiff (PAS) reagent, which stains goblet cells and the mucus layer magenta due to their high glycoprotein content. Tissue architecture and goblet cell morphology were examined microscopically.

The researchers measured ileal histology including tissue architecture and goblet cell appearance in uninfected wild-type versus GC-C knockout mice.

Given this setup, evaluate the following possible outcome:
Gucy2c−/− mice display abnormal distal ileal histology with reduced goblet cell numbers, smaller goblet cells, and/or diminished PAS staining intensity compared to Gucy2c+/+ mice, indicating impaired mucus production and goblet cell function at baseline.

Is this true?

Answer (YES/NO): NO